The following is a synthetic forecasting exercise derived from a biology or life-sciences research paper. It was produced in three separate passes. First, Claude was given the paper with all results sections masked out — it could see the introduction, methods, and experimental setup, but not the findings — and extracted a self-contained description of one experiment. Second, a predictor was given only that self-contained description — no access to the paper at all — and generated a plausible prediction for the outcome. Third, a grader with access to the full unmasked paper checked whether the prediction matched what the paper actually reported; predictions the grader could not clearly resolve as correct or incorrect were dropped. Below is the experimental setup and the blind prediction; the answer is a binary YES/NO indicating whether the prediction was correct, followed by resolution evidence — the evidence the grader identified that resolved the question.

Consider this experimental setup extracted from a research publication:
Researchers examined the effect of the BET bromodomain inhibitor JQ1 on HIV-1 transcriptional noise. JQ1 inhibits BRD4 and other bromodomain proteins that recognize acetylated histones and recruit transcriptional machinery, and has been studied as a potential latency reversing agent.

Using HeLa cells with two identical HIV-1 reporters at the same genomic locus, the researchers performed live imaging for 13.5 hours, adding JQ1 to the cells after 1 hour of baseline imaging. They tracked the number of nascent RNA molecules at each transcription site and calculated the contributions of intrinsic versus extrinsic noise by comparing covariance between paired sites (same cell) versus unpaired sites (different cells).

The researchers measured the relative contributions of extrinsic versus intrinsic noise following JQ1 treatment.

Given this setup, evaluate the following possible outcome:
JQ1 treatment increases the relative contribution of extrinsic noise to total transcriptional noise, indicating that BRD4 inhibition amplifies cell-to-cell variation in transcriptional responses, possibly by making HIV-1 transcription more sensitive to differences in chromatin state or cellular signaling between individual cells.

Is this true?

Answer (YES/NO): YES